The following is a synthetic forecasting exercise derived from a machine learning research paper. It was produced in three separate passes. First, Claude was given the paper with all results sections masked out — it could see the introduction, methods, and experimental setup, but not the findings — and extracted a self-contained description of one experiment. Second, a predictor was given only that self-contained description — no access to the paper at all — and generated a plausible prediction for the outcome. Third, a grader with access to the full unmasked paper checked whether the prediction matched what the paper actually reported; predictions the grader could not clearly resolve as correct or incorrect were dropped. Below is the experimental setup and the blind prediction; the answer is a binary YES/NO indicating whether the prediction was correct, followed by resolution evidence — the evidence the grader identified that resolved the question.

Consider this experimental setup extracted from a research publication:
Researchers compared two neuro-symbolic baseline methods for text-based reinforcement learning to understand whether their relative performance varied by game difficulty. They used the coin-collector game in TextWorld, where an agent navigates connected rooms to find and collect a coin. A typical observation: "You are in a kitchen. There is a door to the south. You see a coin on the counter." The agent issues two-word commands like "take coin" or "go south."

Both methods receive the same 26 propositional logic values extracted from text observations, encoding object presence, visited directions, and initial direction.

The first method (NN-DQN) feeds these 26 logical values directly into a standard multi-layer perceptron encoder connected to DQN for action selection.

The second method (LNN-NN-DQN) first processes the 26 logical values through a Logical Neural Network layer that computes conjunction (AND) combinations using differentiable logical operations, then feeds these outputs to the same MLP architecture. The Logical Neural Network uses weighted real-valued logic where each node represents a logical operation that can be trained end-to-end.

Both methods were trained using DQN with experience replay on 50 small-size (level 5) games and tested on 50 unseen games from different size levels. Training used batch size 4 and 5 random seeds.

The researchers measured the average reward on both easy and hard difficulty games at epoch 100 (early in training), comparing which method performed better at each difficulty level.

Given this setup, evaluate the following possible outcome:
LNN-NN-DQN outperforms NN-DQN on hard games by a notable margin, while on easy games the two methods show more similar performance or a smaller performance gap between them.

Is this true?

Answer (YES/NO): YES